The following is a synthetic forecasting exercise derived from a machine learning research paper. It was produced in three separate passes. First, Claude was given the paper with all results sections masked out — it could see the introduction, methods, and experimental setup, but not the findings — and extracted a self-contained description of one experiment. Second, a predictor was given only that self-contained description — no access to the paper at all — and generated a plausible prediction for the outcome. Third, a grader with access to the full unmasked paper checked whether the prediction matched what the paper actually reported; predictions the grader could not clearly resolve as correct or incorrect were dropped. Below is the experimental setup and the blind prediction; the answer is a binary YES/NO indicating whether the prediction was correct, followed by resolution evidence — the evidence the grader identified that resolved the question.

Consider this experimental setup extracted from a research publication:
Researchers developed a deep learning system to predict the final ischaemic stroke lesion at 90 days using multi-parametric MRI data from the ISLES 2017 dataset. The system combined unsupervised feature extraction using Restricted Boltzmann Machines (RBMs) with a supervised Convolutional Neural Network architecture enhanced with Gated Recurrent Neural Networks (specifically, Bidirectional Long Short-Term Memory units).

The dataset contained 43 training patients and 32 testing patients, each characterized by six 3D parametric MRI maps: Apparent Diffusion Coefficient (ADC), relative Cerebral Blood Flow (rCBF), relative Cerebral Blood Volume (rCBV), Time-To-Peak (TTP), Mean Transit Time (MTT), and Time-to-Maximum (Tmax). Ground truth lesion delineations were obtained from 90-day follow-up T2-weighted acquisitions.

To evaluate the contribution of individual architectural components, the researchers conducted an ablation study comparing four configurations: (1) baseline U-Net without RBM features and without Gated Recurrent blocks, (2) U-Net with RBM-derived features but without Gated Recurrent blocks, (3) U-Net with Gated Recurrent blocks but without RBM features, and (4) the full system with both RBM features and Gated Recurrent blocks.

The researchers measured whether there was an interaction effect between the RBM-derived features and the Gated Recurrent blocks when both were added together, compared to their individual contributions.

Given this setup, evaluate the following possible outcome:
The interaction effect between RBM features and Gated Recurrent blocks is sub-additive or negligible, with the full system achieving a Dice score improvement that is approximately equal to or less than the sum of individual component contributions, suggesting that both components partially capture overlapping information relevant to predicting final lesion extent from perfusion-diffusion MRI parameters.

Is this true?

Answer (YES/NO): NO